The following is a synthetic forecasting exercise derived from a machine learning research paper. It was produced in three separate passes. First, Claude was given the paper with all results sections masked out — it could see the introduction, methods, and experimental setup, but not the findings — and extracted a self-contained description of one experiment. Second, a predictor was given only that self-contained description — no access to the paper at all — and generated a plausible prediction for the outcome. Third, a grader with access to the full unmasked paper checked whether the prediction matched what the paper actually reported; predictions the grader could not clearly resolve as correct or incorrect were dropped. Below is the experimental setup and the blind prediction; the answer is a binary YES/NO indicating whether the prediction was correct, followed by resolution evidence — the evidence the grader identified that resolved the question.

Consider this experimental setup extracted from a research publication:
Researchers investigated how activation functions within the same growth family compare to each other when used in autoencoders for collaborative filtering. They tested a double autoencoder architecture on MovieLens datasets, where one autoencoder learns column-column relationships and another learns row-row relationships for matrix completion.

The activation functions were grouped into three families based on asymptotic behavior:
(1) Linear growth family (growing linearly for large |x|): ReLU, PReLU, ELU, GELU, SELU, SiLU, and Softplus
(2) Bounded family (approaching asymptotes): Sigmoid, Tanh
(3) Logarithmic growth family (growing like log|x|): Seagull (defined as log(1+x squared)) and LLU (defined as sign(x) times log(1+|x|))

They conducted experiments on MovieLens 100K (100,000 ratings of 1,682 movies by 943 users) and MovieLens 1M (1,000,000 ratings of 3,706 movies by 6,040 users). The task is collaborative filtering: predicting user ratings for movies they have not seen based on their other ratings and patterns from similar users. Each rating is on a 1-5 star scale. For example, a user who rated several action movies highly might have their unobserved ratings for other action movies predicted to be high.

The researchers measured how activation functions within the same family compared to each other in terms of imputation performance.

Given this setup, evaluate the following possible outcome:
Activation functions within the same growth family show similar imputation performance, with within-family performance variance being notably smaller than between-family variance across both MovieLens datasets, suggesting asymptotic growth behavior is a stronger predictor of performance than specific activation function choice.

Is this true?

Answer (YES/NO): YES